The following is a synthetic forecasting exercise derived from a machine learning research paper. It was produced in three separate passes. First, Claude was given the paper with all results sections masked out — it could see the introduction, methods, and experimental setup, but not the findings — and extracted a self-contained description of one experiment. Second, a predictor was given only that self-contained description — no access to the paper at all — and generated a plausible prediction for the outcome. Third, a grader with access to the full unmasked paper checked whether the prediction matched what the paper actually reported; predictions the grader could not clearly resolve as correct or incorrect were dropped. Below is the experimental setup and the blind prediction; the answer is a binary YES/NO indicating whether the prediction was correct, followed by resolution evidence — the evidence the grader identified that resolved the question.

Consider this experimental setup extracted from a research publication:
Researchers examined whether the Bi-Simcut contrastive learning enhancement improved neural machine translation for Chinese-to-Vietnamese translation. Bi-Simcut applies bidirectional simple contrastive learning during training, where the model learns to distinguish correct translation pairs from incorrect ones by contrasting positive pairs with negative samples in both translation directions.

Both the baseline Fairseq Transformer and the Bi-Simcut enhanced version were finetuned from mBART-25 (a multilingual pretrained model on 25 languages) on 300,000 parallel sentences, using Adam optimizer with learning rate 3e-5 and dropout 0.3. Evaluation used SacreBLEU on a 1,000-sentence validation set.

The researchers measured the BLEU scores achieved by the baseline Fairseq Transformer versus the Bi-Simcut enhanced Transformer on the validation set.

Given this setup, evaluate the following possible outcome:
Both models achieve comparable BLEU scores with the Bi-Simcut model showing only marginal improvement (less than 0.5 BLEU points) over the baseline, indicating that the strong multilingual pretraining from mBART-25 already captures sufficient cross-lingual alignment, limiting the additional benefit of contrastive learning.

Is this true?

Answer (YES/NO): NO